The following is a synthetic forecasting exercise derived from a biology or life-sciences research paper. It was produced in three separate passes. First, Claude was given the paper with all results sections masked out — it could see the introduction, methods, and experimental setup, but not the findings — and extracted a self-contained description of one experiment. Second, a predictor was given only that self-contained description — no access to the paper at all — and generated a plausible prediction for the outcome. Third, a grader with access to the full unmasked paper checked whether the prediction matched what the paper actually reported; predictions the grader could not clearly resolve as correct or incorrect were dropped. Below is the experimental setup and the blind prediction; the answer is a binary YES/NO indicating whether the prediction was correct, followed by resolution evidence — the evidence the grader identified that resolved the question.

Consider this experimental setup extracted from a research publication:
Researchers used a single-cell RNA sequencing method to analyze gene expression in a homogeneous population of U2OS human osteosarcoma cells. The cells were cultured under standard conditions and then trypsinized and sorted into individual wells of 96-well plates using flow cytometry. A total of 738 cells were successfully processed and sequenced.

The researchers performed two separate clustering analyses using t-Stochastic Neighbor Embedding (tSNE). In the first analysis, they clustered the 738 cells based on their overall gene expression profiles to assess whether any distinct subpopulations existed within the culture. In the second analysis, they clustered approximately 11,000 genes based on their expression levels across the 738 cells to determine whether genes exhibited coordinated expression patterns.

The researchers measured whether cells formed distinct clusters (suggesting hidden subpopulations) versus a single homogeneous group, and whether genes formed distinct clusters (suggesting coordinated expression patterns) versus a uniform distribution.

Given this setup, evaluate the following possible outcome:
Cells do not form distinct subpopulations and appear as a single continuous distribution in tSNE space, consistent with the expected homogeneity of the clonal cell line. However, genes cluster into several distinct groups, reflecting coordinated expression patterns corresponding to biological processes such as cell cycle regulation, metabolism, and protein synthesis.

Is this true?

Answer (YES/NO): YES